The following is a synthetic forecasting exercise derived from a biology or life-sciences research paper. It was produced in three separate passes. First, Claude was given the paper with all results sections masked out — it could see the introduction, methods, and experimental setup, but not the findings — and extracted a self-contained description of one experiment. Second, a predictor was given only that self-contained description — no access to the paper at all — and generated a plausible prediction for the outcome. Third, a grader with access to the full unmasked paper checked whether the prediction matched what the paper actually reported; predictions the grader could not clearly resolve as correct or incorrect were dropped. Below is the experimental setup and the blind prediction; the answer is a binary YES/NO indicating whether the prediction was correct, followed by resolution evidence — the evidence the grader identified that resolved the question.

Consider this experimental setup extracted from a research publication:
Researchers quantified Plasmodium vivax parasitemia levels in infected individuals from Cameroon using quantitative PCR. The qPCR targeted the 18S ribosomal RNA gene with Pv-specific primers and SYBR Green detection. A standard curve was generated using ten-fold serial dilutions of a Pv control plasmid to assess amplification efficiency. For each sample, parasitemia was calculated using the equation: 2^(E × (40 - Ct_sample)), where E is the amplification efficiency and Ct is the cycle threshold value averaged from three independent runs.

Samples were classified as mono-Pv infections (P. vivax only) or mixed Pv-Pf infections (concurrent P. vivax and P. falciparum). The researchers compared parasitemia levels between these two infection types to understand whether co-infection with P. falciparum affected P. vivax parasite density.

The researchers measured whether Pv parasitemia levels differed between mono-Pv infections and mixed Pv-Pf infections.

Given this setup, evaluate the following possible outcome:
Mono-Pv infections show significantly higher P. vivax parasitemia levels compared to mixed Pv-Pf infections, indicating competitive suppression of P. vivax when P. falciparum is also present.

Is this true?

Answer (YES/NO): NO